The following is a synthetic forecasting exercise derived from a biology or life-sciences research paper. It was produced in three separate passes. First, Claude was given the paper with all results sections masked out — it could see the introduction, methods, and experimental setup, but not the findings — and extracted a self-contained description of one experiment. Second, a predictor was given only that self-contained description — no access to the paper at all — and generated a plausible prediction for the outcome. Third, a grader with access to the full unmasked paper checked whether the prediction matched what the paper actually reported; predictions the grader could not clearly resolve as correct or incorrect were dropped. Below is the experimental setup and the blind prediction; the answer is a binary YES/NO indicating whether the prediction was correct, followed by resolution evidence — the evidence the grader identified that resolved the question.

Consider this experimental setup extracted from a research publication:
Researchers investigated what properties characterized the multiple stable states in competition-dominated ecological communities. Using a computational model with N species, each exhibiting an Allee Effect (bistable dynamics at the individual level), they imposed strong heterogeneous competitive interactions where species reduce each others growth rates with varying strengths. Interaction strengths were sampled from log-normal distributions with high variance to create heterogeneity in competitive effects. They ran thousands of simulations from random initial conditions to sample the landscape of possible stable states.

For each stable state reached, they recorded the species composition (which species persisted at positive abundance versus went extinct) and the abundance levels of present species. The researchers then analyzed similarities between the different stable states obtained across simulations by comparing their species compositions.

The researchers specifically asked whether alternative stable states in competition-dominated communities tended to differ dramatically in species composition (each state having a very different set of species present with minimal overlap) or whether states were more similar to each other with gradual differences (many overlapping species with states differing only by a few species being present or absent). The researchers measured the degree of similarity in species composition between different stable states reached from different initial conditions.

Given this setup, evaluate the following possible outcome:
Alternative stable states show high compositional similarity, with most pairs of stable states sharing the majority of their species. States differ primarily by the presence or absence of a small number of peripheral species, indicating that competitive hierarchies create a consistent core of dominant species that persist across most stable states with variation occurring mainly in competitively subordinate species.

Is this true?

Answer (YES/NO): NO